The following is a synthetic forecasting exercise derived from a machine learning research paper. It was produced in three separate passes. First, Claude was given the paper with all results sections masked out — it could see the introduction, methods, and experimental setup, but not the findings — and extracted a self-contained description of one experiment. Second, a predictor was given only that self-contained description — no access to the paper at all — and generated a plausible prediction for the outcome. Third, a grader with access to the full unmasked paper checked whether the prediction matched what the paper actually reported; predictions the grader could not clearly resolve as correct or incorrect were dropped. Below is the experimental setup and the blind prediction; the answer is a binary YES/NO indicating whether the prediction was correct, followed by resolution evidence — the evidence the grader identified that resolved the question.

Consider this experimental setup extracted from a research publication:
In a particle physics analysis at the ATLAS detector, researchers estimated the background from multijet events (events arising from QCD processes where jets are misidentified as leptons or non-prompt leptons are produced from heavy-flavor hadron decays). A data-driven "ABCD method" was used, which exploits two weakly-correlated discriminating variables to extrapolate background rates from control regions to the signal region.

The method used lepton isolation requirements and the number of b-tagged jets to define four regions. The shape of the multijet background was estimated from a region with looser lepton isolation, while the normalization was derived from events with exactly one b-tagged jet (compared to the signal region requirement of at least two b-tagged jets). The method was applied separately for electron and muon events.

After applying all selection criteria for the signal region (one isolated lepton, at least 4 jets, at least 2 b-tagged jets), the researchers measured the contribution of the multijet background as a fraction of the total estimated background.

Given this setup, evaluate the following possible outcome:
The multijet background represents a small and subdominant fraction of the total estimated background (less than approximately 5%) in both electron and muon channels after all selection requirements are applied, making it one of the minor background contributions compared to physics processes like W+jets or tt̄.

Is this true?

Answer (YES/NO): YES